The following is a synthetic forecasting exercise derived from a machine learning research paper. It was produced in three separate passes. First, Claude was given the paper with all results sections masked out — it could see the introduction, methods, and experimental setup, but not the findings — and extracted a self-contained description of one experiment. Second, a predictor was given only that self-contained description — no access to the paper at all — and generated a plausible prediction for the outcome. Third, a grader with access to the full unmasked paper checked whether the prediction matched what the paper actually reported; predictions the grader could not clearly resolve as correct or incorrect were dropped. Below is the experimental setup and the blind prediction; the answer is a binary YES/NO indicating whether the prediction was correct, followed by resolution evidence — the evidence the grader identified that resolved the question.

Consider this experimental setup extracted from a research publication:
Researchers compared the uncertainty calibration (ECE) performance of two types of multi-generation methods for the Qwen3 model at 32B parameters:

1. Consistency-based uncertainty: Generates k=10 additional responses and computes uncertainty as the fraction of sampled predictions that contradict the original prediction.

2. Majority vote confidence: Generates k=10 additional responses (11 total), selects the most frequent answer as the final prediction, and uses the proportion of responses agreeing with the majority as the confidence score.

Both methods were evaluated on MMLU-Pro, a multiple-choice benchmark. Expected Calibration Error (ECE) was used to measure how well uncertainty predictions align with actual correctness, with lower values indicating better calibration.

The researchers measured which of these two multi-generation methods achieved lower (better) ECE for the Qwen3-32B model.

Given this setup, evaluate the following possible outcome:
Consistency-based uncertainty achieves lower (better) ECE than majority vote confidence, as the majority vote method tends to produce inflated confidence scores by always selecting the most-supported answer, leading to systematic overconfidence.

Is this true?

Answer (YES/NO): YES